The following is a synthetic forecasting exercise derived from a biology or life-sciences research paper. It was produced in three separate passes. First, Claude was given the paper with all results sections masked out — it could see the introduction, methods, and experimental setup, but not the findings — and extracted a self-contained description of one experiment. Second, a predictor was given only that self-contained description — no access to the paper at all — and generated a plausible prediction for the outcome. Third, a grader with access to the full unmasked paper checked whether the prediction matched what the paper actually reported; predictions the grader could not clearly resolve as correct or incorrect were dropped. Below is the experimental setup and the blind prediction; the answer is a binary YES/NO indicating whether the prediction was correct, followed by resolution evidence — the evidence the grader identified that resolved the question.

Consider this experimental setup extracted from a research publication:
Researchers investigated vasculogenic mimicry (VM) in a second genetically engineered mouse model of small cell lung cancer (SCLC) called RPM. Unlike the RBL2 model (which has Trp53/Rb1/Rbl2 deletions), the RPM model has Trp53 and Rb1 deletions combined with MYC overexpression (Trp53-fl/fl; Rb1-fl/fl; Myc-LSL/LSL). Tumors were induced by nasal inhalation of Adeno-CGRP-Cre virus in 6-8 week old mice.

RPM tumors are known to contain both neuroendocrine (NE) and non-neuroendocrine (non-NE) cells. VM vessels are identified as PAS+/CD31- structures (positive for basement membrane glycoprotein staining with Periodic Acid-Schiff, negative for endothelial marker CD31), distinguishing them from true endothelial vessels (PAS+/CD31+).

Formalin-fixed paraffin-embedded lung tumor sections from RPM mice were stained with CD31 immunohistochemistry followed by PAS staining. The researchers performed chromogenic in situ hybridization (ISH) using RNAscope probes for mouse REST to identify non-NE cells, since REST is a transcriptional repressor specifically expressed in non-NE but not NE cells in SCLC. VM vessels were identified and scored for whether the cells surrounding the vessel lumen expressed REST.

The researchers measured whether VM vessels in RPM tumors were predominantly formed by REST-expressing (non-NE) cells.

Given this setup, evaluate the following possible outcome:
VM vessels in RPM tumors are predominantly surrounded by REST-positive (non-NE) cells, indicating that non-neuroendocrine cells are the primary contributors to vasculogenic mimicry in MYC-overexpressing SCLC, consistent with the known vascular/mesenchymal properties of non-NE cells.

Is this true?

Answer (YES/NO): YES